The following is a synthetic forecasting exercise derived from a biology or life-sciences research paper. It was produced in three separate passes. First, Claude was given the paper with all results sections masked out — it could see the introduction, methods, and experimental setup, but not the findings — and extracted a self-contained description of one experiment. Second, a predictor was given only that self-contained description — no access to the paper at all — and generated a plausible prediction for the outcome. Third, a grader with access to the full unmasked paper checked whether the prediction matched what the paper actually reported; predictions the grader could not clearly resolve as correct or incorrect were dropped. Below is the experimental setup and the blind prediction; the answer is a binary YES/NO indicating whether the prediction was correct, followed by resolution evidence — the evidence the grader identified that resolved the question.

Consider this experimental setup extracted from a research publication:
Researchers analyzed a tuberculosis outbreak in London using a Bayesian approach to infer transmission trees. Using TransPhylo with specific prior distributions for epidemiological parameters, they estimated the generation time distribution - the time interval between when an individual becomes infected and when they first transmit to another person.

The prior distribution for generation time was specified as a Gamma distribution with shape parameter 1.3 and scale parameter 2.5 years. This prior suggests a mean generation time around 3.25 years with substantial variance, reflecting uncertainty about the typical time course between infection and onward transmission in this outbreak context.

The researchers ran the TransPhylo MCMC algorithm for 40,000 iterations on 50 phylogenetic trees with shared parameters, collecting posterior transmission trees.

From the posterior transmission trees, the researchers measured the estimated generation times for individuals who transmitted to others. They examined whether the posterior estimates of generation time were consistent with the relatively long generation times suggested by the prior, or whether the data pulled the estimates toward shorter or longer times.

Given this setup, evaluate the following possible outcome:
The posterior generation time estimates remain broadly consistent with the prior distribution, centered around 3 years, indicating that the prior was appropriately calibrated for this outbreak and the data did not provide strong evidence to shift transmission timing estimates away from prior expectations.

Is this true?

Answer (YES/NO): NO